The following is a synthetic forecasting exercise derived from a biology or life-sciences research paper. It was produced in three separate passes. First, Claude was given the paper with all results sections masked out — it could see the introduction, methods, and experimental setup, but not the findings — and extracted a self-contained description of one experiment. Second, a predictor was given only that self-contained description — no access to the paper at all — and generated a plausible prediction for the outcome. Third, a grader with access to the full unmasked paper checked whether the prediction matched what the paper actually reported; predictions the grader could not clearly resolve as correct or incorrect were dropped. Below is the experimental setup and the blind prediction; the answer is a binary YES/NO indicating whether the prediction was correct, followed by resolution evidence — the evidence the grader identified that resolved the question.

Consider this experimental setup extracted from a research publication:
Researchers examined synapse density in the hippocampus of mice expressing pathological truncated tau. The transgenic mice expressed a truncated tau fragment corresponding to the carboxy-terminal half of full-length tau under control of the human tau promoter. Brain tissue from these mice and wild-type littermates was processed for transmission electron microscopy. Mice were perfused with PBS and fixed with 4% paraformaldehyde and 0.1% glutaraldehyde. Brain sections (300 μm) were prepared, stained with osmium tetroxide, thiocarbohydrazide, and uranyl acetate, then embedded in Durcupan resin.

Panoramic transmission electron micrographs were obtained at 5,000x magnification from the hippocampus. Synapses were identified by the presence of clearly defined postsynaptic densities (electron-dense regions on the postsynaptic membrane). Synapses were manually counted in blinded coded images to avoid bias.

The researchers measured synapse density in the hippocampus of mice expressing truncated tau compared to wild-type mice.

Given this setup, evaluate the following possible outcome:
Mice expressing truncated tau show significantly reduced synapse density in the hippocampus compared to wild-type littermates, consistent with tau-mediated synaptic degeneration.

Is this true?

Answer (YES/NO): YES